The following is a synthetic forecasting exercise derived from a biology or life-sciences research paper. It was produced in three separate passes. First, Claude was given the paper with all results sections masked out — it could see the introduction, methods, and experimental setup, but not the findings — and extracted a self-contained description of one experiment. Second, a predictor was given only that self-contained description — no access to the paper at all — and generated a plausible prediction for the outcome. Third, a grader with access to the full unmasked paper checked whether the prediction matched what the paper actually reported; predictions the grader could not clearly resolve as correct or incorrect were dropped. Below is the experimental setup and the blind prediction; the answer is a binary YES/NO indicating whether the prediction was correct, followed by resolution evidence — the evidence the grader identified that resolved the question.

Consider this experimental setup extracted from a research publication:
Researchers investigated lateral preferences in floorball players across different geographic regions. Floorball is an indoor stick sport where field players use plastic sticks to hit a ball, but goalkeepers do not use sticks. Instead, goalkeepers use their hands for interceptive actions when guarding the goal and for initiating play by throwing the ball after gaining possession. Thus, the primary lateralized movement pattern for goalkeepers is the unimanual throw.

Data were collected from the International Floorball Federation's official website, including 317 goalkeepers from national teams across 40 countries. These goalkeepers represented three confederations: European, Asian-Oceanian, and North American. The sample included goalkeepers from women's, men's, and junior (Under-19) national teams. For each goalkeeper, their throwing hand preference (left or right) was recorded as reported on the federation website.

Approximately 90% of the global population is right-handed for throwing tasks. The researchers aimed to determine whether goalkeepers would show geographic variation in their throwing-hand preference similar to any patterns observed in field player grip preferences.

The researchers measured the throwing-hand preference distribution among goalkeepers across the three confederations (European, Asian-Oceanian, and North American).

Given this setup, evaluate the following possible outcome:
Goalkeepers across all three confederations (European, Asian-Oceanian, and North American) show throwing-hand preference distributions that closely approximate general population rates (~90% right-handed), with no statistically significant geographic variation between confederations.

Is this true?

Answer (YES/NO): NO